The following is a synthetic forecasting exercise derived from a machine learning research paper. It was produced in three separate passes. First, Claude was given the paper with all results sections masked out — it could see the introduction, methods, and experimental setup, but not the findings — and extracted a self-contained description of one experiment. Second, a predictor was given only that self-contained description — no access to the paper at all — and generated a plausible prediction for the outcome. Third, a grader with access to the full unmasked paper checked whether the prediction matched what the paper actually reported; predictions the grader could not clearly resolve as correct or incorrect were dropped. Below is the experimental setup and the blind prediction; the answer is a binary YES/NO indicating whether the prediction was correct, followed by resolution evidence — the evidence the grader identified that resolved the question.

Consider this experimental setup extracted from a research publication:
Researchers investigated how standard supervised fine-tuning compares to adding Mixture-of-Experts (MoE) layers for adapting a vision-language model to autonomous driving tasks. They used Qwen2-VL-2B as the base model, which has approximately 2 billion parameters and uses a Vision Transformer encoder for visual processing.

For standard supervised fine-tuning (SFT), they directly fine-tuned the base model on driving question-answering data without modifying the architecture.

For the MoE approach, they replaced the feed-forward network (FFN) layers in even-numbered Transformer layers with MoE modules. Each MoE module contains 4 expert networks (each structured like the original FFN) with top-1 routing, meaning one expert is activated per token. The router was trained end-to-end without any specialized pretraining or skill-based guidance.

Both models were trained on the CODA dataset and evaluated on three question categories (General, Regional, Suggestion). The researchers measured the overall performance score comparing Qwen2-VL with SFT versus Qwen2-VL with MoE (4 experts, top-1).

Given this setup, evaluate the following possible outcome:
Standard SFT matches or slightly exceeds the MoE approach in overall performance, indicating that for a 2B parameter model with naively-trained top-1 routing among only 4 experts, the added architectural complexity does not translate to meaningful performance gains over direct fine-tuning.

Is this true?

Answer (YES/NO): NO